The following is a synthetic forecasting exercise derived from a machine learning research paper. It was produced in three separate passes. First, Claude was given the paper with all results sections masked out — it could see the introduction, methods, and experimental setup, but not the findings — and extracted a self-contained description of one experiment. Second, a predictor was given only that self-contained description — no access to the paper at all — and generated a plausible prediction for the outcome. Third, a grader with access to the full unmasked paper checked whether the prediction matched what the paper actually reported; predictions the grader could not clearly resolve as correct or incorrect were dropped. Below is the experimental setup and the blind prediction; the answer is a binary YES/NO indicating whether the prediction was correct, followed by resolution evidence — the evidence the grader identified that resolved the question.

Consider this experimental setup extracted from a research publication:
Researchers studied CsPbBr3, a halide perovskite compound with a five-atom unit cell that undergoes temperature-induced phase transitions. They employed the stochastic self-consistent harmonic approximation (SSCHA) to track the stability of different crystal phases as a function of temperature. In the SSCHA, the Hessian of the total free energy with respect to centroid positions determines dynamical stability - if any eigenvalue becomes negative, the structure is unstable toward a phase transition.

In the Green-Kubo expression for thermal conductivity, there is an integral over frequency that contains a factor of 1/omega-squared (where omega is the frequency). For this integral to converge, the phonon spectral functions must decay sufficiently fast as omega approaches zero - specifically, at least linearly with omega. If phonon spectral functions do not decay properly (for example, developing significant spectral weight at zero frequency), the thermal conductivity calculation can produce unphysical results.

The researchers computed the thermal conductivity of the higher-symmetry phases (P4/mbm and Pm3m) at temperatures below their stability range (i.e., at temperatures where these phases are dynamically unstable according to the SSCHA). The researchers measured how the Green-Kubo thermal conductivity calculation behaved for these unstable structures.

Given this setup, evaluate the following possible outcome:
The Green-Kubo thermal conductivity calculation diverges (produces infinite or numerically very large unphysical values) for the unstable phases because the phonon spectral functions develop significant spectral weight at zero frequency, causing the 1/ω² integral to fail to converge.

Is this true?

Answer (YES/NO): NO